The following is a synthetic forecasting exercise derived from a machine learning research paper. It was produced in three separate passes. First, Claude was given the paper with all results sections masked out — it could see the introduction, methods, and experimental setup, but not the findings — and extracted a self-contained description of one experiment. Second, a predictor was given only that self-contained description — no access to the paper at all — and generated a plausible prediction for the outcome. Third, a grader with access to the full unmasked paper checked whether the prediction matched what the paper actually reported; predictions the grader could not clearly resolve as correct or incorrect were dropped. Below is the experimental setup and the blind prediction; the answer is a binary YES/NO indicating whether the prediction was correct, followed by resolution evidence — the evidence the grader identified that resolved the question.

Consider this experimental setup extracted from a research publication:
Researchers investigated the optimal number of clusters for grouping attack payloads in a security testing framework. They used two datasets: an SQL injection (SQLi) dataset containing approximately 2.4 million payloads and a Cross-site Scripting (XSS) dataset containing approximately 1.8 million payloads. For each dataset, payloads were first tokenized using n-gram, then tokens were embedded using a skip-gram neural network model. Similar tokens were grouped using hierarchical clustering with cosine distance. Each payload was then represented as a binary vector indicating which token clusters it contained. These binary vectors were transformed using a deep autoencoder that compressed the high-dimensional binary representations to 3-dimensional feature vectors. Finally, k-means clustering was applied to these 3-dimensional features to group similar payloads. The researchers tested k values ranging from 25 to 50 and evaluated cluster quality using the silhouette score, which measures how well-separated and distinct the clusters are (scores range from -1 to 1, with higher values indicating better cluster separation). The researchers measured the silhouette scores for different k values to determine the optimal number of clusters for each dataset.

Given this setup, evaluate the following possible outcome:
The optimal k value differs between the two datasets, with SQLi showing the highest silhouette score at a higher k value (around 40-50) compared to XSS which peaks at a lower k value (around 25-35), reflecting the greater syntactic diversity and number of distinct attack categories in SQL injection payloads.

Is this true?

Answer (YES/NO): NO